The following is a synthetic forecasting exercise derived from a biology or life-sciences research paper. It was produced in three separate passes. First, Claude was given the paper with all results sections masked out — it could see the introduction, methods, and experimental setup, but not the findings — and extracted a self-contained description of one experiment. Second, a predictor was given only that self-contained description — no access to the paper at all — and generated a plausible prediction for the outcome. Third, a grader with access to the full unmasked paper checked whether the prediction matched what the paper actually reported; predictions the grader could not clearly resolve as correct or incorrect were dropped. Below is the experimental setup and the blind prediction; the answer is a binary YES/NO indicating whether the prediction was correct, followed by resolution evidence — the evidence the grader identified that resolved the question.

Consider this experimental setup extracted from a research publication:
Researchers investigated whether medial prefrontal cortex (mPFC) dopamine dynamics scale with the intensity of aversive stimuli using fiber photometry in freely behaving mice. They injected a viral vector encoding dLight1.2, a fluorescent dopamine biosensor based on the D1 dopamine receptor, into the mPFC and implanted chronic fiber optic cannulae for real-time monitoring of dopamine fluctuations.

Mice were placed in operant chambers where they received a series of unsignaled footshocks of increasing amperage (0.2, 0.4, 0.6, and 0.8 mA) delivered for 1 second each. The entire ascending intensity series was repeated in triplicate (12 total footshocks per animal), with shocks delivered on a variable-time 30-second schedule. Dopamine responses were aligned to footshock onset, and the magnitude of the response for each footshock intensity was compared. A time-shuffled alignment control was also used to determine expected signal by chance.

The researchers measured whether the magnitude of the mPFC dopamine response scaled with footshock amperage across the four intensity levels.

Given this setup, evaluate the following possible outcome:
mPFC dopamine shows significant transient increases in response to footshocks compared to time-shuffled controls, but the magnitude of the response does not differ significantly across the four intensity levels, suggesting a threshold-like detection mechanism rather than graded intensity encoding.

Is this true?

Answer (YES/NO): YES